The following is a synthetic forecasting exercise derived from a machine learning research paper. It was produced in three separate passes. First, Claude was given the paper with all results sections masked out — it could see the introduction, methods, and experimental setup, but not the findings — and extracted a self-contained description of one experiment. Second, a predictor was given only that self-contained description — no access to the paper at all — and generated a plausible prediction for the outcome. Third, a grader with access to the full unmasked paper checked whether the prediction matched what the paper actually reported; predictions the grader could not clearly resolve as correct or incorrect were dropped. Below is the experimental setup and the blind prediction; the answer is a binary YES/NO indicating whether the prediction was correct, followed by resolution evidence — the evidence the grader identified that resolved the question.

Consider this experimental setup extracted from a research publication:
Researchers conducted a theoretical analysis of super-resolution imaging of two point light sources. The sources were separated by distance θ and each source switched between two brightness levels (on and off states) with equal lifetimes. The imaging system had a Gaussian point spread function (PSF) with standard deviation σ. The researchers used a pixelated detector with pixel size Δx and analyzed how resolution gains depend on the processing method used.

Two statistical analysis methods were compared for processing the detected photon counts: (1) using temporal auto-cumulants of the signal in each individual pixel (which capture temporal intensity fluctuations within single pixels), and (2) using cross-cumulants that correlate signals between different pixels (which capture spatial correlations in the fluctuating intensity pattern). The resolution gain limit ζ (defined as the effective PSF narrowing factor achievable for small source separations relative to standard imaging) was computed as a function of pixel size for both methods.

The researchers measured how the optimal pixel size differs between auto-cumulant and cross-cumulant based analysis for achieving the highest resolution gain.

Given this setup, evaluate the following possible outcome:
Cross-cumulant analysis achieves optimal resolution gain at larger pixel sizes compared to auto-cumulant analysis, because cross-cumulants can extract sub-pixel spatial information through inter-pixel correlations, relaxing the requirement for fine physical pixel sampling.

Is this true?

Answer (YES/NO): NO